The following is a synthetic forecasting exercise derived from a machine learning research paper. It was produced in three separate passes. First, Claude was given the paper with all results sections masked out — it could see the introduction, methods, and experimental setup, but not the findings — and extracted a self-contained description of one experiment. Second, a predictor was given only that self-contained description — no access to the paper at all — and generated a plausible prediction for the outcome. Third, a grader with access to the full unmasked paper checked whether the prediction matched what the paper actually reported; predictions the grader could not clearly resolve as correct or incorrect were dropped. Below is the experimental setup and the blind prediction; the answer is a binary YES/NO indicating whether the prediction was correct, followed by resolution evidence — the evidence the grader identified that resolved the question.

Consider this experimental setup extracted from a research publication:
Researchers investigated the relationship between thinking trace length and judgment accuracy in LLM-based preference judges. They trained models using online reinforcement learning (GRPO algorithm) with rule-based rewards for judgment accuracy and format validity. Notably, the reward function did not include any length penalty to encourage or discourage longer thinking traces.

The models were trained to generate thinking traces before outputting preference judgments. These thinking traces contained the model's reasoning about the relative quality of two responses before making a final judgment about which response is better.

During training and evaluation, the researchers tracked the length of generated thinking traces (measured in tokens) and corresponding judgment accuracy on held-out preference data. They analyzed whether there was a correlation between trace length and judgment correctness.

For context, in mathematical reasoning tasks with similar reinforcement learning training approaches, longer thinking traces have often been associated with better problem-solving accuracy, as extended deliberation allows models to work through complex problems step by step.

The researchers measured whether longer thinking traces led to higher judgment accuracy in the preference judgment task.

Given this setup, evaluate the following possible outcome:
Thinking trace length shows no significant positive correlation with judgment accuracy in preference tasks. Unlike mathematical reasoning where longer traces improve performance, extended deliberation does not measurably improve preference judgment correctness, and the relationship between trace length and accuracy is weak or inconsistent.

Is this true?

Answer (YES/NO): YES